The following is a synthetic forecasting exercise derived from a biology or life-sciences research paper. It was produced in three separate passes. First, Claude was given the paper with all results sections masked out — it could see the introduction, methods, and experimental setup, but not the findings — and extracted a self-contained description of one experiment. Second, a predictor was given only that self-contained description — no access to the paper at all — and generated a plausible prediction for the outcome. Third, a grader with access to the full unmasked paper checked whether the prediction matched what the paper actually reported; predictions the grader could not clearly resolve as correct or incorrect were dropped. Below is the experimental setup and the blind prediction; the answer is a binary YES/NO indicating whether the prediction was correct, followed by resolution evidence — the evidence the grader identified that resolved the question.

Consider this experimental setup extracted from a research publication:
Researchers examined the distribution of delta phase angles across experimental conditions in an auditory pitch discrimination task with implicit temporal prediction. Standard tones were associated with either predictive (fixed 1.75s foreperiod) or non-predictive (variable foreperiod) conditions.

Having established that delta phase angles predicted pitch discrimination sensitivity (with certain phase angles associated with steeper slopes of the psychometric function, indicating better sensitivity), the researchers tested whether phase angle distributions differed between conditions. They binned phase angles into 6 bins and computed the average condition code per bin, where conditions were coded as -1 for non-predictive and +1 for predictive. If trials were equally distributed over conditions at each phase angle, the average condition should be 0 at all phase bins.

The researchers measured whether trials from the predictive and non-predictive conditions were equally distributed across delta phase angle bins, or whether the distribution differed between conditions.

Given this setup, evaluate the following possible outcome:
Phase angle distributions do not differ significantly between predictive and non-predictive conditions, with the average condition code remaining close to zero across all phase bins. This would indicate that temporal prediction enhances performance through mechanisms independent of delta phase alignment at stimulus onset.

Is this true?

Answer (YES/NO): NO